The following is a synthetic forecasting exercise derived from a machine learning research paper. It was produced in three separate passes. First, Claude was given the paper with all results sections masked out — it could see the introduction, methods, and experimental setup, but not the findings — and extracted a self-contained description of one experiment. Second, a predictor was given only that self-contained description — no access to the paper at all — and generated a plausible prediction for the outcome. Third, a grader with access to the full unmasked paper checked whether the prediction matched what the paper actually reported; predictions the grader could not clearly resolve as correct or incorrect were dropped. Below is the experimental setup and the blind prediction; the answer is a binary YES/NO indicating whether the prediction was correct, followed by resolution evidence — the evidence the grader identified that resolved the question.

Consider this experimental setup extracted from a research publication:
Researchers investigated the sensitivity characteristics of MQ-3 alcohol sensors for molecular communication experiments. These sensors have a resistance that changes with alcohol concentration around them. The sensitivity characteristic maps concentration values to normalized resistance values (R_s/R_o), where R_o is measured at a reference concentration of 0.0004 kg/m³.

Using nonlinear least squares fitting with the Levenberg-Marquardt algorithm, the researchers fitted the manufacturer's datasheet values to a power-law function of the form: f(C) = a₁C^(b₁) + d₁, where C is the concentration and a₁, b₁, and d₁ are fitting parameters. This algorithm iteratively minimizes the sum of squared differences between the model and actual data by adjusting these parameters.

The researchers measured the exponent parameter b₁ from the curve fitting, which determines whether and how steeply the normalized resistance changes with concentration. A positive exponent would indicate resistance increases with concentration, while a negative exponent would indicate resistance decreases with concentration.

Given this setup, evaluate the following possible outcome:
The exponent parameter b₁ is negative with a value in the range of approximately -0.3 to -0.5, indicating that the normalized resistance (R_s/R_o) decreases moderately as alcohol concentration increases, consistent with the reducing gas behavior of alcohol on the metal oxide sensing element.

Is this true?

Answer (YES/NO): NO